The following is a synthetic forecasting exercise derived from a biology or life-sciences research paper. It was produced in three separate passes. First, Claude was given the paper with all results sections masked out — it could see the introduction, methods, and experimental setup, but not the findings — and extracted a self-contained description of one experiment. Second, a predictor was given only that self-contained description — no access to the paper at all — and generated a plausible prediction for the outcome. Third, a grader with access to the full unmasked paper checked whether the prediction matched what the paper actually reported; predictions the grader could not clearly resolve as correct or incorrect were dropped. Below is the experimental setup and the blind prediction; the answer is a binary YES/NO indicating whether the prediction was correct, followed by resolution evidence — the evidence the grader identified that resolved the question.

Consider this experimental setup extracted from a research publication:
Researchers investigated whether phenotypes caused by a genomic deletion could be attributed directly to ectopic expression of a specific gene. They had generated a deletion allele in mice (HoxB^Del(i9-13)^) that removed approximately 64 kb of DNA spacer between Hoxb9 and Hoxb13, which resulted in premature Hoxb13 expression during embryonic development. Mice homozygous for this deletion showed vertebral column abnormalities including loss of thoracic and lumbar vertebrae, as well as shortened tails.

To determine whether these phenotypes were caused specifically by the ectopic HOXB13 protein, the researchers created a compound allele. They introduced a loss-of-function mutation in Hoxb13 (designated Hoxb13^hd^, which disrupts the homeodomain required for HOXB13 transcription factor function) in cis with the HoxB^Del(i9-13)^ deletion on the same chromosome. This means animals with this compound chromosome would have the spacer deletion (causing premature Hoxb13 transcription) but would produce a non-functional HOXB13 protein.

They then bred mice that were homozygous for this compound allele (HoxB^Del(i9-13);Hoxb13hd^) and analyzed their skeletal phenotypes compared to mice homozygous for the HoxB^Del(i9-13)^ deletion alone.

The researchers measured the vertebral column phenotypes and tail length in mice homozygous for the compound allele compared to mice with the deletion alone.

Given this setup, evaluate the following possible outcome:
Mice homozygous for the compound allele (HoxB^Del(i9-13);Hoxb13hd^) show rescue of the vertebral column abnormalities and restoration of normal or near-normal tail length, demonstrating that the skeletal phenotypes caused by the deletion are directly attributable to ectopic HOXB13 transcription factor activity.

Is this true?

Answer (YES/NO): NO